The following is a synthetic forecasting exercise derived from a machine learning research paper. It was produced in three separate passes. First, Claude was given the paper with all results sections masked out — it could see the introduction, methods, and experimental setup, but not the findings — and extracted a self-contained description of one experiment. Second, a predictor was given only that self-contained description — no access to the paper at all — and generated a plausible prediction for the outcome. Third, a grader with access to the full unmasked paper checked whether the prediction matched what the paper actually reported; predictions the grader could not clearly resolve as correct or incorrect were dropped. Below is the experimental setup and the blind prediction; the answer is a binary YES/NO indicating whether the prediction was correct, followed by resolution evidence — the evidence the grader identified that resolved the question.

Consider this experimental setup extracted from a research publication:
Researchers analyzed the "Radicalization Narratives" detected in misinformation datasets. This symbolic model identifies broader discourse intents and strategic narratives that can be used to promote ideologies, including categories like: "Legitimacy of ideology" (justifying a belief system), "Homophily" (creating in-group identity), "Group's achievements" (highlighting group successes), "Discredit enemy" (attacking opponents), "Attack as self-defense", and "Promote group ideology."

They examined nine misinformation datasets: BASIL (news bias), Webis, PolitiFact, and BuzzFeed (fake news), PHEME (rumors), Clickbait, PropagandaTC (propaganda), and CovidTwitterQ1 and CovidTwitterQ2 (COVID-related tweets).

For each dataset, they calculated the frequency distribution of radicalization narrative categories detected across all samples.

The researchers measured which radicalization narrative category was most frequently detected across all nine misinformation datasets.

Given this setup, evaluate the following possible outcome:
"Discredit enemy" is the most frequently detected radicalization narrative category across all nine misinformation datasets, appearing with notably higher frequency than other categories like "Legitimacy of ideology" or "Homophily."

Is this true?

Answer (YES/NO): NO